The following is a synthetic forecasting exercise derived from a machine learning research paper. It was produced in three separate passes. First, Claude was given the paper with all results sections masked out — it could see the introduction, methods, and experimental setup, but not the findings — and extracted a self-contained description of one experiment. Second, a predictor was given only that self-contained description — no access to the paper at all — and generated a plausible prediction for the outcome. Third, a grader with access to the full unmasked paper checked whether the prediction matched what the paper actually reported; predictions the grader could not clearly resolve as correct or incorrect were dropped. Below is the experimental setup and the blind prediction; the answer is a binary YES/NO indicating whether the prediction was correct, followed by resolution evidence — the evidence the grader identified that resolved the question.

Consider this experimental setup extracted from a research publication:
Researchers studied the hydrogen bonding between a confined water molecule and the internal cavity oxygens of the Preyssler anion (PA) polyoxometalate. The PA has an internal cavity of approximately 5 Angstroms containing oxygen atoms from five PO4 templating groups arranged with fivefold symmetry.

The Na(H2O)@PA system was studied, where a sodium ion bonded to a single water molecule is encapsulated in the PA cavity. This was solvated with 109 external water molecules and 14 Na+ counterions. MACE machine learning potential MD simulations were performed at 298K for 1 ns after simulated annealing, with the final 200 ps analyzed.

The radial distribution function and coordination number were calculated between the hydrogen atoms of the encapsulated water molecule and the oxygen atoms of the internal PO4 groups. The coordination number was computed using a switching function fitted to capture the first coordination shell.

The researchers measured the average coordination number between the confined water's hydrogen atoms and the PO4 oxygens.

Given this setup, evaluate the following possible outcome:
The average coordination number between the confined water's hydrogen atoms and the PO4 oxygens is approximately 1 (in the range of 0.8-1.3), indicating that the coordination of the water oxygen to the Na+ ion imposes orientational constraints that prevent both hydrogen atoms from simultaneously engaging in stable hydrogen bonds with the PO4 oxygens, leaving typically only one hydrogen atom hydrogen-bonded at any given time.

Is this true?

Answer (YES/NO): NO